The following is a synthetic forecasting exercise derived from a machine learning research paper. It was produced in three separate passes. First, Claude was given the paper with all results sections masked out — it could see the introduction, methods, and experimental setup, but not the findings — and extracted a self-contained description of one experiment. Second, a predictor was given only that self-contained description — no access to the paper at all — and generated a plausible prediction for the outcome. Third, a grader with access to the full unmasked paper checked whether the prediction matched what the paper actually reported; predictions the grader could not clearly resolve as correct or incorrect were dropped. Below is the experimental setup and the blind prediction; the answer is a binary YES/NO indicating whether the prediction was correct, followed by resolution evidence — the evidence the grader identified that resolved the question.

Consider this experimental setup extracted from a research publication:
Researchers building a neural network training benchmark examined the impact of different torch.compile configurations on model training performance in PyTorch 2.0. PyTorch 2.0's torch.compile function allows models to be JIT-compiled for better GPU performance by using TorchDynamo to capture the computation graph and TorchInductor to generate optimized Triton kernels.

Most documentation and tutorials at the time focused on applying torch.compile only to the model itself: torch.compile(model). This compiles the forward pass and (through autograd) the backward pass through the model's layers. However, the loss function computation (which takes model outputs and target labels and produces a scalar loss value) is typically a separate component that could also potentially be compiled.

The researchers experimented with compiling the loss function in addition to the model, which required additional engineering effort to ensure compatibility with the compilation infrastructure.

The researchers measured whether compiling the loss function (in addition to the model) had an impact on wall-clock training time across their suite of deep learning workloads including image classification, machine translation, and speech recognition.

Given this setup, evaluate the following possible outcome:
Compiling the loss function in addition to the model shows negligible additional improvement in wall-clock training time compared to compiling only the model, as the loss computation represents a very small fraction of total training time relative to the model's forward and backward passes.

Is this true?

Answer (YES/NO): NO